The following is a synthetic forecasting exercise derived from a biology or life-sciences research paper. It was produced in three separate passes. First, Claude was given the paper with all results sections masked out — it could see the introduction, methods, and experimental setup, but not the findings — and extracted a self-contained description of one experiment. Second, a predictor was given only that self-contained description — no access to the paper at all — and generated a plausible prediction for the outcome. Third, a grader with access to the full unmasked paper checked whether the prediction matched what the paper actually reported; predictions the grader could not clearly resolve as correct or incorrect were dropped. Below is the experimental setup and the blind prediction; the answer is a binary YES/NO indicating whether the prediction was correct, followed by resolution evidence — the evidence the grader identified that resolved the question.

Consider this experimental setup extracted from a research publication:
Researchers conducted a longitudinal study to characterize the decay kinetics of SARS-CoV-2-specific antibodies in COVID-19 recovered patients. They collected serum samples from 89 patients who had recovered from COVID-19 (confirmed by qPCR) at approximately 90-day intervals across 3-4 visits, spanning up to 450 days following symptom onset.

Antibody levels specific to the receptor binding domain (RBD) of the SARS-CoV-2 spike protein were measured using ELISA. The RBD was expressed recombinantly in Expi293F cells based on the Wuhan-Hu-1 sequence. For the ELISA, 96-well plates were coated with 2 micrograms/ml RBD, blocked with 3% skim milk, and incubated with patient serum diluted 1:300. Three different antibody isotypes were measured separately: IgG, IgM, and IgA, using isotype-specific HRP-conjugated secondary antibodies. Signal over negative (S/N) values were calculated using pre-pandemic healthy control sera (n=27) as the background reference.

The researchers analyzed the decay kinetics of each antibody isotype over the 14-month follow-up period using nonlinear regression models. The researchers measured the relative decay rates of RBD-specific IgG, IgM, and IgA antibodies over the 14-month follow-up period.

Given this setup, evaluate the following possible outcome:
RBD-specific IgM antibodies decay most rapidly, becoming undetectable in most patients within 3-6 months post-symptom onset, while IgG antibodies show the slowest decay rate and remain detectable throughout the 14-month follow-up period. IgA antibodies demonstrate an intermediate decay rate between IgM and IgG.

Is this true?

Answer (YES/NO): NO